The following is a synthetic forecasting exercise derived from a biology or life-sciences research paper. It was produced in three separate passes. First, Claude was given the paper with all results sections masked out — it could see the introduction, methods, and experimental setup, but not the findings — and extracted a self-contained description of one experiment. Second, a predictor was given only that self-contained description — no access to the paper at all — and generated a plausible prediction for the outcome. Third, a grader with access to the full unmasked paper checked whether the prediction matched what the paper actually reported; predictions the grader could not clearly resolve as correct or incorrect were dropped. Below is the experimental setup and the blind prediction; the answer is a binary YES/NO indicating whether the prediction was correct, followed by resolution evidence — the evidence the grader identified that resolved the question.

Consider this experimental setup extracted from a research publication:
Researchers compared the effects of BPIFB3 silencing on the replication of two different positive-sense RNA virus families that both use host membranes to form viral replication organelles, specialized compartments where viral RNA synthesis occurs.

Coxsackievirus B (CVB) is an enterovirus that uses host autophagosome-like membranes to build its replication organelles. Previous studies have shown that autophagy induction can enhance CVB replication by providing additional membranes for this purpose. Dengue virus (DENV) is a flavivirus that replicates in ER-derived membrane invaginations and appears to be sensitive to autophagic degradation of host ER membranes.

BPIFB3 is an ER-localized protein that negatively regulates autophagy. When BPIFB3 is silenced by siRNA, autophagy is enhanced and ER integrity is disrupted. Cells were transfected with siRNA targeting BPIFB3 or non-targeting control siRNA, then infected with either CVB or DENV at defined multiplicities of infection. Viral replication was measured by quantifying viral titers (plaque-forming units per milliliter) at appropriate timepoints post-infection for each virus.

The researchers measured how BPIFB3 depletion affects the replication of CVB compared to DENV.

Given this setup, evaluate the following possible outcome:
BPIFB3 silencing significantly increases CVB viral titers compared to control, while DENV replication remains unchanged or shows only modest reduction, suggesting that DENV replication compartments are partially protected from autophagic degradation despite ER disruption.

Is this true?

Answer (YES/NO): NO